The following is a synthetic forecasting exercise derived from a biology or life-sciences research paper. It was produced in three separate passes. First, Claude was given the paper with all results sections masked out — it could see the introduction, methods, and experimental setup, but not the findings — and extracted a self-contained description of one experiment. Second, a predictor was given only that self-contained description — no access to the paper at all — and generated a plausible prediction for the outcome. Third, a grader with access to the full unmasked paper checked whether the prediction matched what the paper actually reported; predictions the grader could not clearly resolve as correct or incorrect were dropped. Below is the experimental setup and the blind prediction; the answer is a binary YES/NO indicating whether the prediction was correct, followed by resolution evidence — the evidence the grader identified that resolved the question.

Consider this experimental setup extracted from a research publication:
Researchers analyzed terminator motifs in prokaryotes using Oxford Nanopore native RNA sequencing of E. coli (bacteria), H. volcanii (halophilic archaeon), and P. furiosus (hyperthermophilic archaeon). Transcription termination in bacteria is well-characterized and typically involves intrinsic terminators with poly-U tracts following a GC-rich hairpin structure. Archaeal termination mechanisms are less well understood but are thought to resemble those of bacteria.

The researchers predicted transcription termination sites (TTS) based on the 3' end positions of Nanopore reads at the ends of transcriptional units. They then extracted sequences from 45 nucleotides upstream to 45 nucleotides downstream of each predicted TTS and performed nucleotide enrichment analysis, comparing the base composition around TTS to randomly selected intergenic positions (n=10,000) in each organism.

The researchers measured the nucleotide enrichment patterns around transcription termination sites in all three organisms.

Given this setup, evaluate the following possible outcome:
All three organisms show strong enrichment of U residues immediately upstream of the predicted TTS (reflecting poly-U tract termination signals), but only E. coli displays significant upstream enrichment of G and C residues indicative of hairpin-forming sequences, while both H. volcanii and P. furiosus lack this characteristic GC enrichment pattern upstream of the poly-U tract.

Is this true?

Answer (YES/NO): NO